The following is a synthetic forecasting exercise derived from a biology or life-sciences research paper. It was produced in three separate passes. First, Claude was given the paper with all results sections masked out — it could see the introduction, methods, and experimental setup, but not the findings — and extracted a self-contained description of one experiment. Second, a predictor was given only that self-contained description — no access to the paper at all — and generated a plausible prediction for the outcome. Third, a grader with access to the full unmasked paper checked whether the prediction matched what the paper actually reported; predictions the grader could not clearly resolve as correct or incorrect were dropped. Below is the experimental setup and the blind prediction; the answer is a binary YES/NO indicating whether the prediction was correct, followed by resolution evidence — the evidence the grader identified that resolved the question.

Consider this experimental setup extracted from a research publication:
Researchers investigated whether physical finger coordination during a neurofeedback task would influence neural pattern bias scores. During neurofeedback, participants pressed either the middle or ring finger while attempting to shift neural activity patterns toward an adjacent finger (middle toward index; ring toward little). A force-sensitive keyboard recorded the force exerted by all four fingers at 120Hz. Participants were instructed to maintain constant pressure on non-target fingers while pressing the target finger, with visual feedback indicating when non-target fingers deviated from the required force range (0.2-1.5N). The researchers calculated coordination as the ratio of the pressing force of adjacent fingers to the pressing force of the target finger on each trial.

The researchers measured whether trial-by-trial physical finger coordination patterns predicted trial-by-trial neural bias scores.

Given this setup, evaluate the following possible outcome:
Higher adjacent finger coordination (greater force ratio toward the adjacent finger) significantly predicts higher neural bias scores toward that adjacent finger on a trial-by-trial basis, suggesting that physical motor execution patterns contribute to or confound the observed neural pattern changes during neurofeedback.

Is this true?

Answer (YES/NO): NO